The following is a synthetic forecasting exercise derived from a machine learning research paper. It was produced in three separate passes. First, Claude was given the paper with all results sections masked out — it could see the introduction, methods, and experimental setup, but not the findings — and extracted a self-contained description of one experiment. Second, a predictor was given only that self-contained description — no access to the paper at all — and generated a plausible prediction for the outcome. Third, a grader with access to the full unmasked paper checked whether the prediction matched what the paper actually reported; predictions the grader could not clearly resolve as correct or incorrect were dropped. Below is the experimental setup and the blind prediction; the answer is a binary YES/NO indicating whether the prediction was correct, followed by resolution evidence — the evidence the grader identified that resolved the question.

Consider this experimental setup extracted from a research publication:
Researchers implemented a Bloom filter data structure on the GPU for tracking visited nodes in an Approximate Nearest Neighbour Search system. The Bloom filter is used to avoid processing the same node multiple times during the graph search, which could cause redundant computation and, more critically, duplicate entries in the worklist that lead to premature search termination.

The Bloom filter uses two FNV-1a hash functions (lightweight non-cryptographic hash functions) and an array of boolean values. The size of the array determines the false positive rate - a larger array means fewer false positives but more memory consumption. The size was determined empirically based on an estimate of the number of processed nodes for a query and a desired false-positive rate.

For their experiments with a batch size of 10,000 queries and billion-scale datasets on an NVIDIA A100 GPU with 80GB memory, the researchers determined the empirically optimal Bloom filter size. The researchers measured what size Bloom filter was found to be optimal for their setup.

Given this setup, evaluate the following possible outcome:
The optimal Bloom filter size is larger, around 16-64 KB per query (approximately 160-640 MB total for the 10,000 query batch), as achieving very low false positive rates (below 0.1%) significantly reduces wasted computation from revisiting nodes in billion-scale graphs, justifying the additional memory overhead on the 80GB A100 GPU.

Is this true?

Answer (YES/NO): NO